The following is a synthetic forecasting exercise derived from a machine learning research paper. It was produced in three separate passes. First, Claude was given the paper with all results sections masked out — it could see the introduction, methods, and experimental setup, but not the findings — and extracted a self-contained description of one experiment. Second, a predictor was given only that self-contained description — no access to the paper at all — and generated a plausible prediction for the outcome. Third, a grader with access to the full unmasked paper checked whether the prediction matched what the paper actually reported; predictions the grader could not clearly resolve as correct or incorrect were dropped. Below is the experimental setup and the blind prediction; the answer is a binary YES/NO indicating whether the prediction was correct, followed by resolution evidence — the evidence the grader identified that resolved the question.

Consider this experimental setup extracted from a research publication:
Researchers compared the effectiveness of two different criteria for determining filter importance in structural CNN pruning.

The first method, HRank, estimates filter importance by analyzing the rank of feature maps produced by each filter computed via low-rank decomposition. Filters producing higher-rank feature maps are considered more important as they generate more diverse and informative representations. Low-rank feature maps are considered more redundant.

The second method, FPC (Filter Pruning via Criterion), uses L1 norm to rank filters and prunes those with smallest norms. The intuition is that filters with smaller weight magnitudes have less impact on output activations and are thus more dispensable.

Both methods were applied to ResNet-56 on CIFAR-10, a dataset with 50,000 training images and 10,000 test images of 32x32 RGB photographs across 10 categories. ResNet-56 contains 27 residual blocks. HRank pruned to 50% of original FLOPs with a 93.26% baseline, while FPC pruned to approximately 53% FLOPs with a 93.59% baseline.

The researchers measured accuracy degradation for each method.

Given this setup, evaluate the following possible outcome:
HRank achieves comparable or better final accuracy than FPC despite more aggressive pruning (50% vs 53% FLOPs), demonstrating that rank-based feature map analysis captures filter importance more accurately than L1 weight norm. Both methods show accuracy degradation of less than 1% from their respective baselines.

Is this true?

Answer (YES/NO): NO